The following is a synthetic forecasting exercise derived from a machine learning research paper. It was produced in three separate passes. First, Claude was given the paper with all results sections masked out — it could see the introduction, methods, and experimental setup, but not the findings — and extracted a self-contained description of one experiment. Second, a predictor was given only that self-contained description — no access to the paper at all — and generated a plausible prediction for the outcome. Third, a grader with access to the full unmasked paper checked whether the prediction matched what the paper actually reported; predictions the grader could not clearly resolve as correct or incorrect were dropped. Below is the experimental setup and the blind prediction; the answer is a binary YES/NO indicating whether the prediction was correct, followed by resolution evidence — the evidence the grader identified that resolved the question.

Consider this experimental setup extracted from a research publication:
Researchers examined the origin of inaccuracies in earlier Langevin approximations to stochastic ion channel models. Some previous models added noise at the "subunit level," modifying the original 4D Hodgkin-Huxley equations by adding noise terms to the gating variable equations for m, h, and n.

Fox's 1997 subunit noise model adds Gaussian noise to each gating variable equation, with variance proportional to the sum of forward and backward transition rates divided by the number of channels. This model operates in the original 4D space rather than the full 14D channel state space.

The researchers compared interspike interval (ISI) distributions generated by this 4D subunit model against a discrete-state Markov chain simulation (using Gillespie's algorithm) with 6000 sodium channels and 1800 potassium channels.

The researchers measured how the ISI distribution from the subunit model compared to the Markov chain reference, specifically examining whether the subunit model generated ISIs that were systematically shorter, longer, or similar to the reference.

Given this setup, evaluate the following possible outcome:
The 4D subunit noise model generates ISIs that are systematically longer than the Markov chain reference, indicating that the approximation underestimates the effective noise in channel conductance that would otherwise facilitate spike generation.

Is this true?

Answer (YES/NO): YES